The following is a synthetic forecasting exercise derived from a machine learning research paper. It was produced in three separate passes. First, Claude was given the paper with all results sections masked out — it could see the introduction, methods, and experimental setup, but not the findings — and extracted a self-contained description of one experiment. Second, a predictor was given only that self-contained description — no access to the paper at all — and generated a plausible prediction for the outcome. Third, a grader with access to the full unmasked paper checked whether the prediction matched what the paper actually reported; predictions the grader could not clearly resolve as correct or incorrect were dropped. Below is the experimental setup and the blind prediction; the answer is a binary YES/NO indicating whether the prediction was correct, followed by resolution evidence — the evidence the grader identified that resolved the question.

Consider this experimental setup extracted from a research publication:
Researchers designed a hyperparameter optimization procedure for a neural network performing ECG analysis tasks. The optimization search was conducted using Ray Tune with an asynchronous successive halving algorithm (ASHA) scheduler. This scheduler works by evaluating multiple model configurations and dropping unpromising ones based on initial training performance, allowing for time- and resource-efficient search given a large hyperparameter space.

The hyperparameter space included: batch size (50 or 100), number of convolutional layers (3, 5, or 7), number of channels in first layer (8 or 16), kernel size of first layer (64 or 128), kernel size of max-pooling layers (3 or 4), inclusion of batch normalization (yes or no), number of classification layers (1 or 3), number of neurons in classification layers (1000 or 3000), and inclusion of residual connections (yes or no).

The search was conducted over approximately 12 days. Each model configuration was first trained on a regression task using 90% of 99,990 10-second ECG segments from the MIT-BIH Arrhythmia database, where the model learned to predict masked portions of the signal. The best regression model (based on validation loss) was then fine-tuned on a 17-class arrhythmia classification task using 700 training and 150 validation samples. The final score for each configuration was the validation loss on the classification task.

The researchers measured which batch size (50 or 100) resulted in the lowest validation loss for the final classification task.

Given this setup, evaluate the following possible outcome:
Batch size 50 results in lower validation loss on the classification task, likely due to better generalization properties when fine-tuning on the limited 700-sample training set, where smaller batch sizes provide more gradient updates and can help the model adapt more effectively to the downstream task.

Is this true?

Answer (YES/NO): YES